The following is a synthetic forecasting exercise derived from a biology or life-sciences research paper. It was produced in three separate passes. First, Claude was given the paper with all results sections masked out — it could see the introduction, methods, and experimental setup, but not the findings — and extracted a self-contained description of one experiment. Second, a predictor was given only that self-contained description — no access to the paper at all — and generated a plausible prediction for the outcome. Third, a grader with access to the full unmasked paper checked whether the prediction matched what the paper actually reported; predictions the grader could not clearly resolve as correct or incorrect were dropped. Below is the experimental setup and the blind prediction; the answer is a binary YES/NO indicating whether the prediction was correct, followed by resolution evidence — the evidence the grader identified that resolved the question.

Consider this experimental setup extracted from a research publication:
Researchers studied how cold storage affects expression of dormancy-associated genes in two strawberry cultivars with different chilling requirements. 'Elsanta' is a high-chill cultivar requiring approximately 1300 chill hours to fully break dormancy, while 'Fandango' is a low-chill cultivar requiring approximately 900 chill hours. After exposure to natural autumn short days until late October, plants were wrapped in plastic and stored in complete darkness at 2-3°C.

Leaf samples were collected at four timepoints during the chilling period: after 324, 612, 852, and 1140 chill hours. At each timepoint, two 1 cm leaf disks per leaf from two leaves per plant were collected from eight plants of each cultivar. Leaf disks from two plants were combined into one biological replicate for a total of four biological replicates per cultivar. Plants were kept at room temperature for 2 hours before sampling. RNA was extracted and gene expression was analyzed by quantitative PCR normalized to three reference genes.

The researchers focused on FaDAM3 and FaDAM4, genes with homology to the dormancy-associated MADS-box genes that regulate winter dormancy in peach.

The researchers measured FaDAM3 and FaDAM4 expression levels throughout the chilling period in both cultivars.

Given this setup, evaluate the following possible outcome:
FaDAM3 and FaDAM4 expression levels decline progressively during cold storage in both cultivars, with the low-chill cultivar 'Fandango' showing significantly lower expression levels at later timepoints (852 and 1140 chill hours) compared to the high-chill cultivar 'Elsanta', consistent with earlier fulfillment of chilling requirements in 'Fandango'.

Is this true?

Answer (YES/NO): NO